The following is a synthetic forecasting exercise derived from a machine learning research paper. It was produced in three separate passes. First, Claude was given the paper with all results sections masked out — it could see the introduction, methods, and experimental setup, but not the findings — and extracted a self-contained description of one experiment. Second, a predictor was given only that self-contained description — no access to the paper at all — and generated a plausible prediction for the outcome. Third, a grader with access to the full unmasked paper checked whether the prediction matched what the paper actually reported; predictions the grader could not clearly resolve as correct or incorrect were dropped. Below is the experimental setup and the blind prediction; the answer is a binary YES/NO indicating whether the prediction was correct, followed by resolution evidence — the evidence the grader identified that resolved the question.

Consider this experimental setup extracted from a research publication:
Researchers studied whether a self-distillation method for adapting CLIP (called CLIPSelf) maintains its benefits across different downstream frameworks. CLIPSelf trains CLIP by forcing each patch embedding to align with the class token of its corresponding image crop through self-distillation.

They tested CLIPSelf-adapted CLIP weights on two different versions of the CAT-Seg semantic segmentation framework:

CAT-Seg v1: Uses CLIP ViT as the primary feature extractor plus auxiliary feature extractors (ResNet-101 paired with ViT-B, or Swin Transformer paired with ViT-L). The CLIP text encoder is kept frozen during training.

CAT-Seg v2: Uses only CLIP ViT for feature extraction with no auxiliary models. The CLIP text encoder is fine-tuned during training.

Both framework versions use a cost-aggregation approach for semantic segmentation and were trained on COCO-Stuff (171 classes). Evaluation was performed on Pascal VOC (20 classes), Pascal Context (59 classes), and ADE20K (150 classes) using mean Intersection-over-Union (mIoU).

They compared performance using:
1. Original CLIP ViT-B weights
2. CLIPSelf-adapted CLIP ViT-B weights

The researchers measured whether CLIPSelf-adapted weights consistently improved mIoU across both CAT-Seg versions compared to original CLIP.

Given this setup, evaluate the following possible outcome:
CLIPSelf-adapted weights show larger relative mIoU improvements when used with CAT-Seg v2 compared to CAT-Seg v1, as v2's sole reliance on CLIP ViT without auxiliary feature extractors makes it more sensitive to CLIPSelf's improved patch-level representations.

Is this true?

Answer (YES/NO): NO